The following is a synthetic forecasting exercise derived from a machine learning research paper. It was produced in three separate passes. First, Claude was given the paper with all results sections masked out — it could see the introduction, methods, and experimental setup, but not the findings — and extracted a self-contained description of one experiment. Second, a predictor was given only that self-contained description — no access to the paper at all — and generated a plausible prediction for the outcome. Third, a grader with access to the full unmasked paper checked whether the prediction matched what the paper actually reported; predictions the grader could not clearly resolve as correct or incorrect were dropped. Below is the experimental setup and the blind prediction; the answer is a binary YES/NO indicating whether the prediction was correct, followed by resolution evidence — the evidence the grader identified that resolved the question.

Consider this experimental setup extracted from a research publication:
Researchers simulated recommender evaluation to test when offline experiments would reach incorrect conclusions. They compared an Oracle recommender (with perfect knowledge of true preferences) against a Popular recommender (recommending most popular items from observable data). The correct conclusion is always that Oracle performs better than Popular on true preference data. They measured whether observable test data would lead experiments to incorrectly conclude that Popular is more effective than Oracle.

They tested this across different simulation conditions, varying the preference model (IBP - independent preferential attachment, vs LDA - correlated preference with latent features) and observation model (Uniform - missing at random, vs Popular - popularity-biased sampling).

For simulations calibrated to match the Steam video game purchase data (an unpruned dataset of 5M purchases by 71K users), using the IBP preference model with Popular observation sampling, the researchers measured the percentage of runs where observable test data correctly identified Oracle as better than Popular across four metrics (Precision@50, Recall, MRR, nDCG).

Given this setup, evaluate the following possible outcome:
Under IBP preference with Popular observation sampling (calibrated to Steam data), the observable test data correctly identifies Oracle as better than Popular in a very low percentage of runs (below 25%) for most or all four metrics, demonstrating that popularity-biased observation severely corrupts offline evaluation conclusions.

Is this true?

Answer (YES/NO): NO